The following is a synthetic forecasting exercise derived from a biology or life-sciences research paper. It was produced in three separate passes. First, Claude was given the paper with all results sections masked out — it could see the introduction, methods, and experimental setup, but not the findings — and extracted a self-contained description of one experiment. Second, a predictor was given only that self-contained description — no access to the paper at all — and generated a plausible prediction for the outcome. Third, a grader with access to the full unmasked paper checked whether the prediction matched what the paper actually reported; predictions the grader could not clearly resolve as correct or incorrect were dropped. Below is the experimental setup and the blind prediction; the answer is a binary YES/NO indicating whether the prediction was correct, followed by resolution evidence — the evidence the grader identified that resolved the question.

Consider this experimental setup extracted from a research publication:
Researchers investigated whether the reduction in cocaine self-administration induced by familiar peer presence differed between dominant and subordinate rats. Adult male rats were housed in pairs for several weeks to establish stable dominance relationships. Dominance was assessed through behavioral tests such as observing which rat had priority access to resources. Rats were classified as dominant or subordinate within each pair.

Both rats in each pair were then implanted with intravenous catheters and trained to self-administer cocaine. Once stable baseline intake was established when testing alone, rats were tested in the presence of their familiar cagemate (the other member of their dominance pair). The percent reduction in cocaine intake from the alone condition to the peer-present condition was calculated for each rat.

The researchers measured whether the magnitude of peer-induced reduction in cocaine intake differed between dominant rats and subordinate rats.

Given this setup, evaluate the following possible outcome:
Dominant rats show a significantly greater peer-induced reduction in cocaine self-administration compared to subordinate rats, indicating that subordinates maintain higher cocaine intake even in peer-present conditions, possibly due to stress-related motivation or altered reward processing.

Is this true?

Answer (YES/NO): YES